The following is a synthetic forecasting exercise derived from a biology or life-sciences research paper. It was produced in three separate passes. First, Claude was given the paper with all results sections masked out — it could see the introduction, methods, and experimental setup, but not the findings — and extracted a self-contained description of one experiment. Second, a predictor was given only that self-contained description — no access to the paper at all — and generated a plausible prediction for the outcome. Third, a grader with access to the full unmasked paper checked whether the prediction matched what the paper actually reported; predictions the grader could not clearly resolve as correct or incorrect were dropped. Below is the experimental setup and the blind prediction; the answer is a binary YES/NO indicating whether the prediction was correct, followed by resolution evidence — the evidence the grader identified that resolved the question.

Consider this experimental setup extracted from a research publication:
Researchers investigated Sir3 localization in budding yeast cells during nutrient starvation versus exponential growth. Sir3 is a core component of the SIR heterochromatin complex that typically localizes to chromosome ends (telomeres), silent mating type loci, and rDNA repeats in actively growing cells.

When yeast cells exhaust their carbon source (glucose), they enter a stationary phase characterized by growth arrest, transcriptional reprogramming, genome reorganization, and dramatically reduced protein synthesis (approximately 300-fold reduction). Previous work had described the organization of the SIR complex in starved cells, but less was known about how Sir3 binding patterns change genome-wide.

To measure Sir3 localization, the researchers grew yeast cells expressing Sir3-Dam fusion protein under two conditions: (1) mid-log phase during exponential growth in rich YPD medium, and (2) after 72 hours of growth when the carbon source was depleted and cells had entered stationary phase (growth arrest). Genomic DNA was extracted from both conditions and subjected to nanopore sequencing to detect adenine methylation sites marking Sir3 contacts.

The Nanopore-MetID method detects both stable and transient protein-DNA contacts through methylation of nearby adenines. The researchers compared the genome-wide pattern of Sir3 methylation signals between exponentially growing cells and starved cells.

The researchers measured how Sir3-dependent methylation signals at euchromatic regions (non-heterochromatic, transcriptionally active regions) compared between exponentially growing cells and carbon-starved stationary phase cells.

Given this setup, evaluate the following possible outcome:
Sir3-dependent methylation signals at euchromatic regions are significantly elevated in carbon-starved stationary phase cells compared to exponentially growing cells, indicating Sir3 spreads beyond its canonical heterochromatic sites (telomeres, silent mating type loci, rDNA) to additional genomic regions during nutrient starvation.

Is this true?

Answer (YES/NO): NO